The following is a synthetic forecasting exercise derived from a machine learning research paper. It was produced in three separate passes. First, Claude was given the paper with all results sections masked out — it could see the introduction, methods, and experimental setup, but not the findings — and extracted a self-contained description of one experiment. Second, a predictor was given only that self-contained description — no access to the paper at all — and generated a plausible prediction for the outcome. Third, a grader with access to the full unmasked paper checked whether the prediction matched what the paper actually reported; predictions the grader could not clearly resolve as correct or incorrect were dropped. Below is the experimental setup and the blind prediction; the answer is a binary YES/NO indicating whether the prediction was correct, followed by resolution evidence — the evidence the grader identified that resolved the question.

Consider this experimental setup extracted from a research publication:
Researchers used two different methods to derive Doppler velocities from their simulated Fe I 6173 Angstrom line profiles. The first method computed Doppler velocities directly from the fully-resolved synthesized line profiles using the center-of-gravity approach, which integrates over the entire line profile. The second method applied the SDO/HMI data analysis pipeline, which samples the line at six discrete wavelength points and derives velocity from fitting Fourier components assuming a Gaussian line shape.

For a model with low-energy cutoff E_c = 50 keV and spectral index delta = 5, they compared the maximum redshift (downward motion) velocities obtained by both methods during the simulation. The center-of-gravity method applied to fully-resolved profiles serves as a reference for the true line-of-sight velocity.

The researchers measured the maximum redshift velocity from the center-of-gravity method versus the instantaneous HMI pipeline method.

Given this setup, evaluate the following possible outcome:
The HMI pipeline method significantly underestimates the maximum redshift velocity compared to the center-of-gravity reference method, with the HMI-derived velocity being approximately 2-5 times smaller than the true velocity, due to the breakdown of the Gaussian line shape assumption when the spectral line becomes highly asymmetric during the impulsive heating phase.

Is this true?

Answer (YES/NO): NO